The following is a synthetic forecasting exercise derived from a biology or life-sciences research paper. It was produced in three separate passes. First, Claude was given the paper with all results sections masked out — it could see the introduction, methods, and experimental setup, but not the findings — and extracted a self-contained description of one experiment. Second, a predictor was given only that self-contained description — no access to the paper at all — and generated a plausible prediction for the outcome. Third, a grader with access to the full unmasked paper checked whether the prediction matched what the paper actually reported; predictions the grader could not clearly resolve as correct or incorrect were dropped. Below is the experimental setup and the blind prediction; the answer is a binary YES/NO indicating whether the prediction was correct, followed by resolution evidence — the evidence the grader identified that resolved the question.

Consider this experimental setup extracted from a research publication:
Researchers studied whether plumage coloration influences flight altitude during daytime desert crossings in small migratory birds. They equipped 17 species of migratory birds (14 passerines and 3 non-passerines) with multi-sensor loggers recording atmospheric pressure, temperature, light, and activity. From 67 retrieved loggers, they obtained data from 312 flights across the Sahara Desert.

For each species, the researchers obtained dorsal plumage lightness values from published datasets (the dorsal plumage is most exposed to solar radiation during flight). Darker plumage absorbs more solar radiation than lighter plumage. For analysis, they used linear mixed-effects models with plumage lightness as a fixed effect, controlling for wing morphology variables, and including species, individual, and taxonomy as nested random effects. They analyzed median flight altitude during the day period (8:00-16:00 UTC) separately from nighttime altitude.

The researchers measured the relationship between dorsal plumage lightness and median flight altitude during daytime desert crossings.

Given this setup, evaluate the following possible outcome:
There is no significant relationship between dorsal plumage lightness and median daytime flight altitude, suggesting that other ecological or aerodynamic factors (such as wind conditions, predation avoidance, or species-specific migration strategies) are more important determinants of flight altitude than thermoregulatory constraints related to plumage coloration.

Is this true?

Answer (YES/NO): NO